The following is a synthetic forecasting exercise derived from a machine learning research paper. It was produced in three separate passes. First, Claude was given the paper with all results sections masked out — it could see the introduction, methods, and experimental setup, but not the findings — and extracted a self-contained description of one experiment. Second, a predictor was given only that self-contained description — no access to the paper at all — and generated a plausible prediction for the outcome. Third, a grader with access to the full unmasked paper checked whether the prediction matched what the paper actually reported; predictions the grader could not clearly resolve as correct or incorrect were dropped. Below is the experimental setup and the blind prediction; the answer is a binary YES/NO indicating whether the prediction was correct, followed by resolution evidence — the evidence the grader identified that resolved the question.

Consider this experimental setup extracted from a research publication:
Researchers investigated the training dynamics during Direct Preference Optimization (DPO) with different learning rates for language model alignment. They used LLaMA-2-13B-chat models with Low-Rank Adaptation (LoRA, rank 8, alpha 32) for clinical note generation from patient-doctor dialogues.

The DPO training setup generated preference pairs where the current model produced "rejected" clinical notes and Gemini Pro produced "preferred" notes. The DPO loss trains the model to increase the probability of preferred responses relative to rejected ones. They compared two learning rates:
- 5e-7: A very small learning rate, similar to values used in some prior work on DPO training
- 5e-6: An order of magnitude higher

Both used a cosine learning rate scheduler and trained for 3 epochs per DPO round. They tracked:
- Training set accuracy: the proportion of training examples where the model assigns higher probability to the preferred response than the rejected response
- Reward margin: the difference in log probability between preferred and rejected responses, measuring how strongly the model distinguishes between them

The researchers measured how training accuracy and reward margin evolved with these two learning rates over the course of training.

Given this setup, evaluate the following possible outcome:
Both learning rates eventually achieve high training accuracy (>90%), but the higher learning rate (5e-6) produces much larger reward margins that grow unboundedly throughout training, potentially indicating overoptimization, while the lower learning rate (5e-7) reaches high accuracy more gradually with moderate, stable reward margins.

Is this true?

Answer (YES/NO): NO